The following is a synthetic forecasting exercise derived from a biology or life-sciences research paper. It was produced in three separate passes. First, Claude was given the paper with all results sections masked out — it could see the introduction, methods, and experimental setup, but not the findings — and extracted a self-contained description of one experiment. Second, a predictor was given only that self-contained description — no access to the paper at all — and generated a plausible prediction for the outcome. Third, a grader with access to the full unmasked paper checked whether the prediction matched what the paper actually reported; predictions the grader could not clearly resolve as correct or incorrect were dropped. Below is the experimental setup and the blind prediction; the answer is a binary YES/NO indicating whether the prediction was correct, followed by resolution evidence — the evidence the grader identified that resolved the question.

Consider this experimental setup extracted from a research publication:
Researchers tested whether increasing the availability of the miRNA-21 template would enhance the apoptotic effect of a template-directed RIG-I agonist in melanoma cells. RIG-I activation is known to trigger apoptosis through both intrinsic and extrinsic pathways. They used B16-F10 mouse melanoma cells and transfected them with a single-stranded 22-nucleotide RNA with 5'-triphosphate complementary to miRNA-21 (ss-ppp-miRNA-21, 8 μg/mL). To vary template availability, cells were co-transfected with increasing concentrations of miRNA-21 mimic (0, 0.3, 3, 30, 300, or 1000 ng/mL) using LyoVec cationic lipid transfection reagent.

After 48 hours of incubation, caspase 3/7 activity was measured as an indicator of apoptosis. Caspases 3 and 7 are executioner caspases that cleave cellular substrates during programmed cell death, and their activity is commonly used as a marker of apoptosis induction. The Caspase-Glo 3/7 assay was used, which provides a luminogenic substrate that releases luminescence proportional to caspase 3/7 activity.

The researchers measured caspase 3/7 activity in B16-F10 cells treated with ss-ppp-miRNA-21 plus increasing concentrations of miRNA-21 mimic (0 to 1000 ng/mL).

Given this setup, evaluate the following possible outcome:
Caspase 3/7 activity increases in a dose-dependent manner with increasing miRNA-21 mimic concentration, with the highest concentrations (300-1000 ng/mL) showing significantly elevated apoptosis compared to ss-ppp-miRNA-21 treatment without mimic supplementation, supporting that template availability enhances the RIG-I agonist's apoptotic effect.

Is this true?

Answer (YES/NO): YES